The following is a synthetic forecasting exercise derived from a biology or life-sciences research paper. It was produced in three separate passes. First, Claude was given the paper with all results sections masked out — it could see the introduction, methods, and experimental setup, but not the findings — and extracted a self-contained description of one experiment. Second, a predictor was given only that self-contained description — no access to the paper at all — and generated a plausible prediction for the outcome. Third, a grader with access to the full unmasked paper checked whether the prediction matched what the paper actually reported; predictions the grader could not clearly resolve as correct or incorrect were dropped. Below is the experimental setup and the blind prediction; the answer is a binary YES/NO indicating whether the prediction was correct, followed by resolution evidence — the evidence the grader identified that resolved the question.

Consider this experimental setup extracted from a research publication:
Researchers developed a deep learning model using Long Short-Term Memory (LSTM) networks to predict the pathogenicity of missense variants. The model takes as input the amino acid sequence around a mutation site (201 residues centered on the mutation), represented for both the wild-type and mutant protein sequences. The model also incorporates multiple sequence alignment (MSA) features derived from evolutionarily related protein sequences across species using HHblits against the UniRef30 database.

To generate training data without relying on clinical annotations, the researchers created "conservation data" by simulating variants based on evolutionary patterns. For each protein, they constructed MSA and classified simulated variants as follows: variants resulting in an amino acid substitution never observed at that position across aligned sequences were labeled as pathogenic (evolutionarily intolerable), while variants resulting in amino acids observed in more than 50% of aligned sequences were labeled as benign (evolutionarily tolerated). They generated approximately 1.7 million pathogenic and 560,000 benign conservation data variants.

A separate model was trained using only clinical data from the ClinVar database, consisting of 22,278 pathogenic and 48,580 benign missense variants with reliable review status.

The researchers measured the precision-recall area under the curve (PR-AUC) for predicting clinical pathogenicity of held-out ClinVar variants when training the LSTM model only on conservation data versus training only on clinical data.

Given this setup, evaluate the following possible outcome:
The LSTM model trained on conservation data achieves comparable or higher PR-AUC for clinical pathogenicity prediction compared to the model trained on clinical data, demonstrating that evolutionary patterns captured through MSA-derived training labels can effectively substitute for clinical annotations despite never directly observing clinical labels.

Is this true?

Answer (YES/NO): NO